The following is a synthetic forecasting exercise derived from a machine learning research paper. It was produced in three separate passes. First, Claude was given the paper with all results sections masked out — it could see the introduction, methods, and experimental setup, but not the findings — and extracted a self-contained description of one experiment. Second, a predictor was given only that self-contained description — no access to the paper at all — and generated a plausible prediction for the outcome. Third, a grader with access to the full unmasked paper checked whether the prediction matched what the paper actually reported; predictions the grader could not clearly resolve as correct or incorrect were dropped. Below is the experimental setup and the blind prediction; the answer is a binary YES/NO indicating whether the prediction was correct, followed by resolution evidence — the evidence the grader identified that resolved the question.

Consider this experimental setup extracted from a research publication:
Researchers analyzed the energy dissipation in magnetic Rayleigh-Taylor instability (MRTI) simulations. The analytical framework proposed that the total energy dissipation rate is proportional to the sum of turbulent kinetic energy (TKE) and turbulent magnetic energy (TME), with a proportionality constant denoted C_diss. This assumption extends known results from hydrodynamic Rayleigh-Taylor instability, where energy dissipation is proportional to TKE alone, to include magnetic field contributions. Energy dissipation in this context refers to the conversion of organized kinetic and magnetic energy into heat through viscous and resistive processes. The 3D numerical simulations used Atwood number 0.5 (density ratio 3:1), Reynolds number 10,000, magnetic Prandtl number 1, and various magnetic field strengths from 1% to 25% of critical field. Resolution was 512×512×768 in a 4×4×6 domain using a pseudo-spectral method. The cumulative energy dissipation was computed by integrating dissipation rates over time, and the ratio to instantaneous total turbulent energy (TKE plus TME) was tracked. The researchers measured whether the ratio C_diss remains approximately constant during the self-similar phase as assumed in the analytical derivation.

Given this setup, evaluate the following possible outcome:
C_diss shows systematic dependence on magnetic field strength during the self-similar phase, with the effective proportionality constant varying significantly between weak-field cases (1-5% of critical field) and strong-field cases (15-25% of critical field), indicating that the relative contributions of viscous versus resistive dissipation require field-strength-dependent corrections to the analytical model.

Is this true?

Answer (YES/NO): NO